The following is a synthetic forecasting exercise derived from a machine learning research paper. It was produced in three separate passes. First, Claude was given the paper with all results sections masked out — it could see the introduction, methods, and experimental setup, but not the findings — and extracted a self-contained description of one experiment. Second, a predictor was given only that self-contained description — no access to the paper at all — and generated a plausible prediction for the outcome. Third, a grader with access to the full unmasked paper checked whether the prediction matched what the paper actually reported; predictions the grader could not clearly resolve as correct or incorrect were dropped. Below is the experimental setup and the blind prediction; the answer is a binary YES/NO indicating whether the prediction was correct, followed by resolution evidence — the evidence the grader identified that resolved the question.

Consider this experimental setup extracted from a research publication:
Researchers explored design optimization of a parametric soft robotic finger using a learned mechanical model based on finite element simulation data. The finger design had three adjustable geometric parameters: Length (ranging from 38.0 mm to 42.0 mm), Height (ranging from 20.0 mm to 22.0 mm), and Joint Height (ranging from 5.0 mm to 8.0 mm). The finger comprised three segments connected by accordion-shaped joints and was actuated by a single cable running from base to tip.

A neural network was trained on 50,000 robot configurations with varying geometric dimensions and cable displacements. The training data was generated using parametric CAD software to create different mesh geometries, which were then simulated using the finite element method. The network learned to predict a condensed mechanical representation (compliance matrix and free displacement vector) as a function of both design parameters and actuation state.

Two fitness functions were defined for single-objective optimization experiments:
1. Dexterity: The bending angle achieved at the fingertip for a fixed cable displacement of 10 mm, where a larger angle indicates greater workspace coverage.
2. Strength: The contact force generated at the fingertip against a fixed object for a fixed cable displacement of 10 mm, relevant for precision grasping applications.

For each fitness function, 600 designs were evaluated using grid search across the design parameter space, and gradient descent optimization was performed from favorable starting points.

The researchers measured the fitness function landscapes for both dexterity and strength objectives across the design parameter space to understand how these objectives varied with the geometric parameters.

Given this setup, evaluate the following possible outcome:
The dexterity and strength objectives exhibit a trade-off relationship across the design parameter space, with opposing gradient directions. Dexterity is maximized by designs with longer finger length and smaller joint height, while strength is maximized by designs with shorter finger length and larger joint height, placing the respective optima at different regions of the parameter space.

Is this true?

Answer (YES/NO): NO